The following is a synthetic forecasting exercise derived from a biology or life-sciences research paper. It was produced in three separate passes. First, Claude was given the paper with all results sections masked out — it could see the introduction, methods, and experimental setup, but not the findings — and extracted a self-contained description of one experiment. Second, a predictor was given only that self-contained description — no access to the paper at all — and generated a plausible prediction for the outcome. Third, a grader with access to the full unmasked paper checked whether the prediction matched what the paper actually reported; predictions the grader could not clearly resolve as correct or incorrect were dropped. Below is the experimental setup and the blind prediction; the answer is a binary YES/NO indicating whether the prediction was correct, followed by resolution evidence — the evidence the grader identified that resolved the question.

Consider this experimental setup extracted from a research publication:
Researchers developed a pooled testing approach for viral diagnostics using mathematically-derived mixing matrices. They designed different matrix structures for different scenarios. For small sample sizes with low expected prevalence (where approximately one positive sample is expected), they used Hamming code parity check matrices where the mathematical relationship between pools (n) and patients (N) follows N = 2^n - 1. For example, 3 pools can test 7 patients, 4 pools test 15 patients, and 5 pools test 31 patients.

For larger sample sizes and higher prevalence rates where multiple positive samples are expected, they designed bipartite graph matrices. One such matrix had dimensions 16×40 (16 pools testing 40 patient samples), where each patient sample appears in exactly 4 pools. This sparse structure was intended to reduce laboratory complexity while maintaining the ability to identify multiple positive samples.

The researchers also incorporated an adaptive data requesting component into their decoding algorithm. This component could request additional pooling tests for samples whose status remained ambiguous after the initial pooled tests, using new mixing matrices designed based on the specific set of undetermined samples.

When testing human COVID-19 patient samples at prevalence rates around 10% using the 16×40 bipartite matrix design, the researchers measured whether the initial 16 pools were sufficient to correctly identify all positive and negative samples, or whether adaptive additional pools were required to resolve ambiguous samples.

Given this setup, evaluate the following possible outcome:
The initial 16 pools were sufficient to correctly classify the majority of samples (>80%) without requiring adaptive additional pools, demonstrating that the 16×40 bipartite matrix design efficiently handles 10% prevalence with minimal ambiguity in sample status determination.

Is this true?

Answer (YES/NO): NO